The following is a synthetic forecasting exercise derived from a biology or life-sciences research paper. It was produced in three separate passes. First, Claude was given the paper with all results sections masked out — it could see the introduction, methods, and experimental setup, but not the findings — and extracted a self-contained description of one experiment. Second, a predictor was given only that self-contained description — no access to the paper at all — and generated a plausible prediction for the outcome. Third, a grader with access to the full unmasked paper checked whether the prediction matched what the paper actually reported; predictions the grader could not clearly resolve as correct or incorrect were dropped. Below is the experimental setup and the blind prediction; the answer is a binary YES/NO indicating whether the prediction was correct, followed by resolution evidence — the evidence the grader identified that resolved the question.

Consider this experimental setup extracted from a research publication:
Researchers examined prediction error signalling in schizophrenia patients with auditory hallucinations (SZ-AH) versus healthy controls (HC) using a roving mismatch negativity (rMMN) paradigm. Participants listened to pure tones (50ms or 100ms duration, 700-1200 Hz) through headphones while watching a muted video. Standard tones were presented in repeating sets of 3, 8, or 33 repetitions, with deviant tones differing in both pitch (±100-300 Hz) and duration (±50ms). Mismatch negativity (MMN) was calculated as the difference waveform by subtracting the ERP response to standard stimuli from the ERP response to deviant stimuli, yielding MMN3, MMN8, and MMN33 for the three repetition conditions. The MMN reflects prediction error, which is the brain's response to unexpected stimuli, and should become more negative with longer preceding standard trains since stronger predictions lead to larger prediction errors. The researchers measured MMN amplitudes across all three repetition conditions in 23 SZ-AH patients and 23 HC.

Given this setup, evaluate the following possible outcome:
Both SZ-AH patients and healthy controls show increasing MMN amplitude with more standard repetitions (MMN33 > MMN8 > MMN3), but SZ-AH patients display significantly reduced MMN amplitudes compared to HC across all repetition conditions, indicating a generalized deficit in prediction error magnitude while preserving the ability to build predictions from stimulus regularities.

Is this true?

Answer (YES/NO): NO